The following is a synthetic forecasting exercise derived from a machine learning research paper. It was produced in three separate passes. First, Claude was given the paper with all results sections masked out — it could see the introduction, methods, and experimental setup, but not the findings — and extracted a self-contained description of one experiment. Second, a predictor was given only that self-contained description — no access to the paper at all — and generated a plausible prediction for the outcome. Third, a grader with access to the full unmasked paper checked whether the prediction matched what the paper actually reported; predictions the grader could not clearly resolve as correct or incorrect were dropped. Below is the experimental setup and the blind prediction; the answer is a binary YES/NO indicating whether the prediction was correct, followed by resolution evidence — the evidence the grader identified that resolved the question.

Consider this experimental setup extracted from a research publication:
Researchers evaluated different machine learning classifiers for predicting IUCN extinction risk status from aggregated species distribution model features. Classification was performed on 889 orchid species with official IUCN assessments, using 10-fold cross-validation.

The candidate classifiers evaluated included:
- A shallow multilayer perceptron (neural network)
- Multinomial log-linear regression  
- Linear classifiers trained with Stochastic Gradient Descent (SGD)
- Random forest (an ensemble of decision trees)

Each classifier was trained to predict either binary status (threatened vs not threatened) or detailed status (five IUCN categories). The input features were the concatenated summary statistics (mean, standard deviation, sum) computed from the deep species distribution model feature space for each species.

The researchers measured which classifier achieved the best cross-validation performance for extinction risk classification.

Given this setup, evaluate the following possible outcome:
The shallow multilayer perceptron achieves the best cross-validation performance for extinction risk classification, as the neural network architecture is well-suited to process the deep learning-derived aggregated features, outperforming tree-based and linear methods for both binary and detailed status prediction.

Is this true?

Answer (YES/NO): NO